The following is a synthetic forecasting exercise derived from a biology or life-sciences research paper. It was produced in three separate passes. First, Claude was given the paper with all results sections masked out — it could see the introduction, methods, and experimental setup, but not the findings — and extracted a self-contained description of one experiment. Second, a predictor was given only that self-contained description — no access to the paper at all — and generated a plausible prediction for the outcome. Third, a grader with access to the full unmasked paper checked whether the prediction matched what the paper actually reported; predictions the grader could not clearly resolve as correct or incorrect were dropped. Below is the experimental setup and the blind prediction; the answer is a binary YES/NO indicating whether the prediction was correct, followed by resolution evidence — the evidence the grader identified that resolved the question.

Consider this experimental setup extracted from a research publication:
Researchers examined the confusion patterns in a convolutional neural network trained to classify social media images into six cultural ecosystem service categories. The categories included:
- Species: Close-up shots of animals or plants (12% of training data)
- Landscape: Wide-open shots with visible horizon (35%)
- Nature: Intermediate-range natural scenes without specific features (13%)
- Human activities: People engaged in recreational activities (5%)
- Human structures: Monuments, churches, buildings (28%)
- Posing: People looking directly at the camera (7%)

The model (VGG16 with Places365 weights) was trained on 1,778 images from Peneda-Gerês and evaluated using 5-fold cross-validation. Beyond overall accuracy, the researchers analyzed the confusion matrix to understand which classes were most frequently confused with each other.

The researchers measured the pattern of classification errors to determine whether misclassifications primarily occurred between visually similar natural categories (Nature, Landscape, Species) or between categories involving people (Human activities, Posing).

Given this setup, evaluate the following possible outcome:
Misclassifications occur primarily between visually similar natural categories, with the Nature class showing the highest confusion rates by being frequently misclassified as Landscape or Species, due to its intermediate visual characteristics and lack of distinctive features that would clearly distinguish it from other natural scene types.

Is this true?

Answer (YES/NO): NO